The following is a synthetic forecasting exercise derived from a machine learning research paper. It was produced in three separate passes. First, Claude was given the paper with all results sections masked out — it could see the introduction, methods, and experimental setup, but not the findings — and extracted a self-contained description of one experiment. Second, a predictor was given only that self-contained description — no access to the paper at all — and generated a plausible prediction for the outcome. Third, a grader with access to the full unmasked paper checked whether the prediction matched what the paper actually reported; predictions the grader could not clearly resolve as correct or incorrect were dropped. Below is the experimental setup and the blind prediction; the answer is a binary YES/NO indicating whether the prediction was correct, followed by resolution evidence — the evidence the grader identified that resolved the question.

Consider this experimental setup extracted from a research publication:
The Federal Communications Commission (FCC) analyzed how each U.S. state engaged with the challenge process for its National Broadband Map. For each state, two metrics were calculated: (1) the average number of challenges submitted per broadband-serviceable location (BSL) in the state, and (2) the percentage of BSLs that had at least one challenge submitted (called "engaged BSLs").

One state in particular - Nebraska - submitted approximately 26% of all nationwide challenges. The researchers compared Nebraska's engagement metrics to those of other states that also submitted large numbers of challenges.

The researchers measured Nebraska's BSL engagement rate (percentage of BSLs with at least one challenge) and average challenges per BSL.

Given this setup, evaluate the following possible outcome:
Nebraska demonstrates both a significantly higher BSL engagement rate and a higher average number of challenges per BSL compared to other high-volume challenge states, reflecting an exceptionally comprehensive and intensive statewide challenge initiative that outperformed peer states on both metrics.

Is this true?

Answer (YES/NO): YES